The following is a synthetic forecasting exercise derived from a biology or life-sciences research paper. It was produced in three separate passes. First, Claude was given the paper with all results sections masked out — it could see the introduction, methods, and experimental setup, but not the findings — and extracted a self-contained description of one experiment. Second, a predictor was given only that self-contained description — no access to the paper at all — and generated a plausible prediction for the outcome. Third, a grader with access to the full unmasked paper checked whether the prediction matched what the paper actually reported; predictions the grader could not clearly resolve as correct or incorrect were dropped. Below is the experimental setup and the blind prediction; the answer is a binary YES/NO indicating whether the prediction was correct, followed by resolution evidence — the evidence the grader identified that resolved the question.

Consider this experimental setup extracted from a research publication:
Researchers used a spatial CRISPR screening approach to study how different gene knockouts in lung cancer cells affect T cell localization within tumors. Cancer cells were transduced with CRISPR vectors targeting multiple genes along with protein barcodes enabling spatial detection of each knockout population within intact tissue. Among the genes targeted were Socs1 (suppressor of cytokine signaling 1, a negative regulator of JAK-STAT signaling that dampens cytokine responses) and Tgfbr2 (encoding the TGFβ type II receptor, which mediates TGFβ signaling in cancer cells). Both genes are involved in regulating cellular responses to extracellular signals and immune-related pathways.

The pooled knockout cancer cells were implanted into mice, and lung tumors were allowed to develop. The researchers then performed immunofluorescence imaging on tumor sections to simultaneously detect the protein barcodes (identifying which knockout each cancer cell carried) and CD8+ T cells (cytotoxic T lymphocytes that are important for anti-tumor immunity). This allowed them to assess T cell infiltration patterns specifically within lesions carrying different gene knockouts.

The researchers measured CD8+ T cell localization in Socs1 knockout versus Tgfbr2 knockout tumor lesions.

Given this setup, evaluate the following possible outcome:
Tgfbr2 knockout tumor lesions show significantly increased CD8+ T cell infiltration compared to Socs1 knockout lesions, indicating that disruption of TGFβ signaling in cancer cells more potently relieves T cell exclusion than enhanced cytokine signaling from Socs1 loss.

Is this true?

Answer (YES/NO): NO